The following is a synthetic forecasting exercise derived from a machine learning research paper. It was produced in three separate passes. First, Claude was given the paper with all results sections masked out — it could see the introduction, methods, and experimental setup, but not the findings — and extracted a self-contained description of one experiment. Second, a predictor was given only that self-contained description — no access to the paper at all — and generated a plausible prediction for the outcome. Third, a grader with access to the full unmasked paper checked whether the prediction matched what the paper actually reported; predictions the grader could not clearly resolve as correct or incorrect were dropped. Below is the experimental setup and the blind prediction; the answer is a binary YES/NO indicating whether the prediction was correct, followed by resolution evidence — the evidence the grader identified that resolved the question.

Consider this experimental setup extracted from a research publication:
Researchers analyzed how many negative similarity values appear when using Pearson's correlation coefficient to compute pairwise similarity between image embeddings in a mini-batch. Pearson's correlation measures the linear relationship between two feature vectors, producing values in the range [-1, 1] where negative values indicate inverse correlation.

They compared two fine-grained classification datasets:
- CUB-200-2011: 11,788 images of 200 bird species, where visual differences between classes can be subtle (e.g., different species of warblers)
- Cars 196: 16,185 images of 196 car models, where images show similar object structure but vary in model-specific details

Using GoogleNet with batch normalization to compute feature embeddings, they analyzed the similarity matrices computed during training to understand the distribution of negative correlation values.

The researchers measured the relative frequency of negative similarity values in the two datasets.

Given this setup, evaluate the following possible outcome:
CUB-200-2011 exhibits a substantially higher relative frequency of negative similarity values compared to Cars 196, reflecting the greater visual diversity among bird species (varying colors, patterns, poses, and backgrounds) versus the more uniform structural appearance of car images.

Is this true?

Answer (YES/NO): YES